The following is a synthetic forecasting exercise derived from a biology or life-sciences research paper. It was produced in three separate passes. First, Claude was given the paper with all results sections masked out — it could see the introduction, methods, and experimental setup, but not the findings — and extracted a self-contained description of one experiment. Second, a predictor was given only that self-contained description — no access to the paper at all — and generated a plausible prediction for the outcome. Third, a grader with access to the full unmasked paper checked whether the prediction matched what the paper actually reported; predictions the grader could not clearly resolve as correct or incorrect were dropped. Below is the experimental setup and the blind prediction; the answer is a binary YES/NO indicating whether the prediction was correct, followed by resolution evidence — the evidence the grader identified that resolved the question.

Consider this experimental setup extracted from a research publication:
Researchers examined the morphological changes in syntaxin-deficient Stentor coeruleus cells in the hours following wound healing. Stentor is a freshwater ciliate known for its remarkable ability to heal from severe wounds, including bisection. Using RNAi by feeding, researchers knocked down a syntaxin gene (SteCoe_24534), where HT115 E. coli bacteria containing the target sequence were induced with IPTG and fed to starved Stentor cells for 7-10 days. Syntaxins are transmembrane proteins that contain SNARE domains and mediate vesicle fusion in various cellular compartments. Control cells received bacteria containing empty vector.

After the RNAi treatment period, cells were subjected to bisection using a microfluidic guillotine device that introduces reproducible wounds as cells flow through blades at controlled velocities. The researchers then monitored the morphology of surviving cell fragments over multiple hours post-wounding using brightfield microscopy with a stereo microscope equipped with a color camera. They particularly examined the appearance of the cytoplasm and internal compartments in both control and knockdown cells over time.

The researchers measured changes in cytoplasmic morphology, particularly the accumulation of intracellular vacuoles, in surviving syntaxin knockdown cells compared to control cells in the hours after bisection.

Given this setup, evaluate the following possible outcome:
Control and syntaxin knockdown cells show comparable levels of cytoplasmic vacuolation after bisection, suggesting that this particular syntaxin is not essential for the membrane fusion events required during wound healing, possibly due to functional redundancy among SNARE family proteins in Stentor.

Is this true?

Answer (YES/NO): NO